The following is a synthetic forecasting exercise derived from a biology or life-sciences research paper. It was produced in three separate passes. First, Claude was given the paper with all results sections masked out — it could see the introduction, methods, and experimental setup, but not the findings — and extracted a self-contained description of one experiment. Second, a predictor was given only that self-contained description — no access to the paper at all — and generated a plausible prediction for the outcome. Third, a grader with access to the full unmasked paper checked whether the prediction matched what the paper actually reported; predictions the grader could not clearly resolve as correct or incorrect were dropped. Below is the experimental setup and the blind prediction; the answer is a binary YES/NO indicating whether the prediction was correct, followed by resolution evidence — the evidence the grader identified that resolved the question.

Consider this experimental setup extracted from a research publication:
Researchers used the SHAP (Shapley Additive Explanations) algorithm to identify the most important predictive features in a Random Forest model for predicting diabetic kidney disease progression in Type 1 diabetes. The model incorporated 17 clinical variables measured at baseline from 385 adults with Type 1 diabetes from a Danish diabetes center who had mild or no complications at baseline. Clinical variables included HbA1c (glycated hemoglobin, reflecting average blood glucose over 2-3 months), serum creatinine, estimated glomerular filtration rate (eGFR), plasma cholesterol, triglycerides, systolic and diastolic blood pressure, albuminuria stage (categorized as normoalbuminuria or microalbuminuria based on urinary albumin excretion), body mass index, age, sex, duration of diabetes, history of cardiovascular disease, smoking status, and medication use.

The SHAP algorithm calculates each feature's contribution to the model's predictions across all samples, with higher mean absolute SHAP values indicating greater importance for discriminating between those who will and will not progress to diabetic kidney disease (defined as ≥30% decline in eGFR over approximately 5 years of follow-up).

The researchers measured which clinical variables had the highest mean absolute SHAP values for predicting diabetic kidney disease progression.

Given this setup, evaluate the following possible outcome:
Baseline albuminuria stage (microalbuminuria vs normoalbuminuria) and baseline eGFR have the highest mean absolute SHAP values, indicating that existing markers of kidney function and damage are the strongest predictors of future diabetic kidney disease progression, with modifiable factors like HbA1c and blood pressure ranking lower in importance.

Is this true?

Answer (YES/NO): YES